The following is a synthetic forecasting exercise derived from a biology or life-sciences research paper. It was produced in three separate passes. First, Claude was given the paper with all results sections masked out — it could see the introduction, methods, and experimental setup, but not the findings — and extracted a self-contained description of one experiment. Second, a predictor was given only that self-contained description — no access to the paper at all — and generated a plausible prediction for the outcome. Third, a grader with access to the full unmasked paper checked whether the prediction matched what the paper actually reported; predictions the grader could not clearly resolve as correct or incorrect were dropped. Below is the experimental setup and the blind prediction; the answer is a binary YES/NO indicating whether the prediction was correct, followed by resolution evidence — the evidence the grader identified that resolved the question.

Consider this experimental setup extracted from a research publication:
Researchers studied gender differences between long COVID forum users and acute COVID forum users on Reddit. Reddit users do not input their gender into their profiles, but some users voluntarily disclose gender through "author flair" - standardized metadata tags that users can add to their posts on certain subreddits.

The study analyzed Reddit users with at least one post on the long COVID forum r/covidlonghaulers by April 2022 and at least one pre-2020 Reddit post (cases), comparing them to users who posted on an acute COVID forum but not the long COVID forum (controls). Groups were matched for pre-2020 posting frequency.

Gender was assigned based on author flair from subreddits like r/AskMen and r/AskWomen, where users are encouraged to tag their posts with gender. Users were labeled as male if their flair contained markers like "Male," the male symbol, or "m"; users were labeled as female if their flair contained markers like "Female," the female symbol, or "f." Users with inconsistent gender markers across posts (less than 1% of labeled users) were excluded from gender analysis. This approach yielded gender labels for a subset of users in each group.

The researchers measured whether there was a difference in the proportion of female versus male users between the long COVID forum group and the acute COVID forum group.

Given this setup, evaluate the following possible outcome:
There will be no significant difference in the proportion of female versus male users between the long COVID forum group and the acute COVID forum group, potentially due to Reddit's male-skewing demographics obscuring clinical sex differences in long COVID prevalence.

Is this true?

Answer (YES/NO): YES